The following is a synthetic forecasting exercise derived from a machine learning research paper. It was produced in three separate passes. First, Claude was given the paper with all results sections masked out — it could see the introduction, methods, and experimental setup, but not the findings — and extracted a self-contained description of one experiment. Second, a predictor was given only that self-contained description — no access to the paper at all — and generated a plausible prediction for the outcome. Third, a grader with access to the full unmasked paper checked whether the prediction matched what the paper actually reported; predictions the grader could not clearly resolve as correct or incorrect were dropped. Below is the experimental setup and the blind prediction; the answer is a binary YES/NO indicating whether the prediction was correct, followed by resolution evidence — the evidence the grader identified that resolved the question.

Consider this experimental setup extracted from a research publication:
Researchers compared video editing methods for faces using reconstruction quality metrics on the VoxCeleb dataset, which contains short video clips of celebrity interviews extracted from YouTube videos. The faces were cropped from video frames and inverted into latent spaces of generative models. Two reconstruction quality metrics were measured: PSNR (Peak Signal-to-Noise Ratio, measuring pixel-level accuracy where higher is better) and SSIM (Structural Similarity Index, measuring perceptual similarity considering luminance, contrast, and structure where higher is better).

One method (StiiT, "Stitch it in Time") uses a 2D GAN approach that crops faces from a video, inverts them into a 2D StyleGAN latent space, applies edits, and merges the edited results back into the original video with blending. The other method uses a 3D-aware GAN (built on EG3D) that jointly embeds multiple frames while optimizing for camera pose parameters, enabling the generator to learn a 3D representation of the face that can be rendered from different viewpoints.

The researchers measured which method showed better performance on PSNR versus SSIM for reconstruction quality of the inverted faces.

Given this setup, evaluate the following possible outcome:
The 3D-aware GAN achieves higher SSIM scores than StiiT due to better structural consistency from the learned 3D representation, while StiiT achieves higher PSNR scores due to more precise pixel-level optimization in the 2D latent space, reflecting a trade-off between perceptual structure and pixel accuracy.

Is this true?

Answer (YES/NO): NO